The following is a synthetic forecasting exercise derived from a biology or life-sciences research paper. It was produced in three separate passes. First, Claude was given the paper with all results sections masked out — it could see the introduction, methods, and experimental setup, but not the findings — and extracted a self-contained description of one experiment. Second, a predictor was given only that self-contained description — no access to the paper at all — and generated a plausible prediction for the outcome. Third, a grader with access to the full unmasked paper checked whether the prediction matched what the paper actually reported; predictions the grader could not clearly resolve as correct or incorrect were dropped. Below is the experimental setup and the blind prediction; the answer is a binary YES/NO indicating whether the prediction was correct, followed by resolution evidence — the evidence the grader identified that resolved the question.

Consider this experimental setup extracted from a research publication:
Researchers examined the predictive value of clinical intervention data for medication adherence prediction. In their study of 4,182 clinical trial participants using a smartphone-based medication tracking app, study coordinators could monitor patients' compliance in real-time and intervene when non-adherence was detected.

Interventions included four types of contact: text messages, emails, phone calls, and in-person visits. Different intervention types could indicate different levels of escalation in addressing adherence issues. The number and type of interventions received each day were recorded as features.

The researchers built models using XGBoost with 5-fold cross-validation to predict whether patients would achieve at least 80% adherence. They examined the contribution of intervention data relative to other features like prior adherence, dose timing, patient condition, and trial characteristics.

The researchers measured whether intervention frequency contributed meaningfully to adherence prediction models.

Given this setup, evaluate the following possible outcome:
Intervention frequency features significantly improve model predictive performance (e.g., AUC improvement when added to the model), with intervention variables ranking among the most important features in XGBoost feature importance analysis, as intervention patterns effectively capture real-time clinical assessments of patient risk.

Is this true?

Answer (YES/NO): NO